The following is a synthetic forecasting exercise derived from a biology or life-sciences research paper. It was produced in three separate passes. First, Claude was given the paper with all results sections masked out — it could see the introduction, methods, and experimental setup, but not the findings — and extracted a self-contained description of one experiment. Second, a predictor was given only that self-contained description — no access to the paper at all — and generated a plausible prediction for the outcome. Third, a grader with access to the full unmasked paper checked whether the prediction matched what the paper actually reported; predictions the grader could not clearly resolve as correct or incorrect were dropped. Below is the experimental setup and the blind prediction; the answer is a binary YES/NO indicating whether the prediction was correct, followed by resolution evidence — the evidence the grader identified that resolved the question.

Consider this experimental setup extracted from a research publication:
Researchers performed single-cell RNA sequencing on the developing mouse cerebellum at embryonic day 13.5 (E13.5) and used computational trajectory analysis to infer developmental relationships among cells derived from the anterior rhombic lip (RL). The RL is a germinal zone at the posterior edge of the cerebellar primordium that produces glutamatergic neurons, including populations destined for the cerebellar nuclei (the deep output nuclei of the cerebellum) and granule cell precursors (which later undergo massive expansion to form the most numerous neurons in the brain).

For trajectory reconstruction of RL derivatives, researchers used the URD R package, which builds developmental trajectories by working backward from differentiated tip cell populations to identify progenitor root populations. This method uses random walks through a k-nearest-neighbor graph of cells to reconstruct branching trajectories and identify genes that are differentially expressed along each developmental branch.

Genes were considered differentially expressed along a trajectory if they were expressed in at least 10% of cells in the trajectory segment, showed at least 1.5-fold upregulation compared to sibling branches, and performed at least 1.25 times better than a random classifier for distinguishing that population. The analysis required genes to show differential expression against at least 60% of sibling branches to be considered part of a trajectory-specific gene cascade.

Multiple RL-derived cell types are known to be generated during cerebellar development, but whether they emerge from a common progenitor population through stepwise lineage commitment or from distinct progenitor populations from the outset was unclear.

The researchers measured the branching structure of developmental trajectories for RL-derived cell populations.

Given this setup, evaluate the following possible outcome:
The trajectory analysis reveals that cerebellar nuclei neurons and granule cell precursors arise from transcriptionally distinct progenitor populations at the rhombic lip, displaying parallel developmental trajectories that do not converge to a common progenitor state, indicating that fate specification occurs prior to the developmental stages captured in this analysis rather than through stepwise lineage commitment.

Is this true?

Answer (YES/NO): NO